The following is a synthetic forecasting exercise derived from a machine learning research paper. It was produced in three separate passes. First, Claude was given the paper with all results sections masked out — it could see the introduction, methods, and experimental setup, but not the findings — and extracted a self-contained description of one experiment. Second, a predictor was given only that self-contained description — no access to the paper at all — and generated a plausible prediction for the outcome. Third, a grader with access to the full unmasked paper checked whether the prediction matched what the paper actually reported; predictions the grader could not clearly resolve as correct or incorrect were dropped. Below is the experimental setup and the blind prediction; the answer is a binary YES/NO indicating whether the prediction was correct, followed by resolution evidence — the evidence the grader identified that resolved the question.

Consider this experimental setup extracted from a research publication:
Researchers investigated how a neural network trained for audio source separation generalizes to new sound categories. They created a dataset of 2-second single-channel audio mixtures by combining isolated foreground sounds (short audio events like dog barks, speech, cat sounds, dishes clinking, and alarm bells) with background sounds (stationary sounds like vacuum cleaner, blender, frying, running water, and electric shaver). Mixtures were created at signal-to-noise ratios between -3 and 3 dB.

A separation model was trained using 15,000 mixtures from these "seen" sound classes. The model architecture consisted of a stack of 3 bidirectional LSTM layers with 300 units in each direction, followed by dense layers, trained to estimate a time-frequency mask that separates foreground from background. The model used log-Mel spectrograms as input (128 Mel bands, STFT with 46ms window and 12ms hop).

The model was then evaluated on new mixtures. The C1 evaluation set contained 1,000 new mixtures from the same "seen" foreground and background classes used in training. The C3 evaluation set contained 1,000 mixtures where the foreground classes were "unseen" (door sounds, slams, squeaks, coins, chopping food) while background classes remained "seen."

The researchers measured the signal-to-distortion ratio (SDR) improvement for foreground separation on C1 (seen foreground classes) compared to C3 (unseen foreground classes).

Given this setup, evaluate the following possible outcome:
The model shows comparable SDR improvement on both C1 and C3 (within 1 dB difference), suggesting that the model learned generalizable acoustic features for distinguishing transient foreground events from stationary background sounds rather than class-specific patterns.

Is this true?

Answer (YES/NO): YES